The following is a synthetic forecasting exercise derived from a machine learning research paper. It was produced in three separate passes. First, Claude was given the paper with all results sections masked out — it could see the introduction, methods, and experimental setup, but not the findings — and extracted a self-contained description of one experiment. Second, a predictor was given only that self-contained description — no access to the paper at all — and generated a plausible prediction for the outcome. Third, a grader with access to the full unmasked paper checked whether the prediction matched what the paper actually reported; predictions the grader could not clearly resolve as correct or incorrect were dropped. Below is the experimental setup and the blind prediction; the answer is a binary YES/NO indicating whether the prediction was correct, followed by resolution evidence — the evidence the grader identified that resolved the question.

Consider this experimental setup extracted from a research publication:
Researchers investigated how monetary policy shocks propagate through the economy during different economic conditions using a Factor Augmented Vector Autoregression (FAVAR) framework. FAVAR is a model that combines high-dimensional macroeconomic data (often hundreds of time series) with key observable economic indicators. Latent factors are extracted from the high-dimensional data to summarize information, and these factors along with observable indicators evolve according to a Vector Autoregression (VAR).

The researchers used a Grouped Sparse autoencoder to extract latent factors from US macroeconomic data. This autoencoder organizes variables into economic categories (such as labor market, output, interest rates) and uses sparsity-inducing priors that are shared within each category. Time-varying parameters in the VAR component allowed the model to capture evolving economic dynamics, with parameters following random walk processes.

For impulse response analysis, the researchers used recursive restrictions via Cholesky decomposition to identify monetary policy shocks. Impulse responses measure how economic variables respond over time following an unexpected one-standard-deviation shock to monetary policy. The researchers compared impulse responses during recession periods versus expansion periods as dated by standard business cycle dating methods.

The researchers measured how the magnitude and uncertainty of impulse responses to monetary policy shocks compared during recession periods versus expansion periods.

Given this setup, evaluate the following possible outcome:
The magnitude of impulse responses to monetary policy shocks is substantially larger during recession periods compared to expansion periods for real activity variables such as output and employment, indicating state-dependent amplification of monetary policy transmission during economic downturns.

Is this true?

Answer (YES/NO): NO